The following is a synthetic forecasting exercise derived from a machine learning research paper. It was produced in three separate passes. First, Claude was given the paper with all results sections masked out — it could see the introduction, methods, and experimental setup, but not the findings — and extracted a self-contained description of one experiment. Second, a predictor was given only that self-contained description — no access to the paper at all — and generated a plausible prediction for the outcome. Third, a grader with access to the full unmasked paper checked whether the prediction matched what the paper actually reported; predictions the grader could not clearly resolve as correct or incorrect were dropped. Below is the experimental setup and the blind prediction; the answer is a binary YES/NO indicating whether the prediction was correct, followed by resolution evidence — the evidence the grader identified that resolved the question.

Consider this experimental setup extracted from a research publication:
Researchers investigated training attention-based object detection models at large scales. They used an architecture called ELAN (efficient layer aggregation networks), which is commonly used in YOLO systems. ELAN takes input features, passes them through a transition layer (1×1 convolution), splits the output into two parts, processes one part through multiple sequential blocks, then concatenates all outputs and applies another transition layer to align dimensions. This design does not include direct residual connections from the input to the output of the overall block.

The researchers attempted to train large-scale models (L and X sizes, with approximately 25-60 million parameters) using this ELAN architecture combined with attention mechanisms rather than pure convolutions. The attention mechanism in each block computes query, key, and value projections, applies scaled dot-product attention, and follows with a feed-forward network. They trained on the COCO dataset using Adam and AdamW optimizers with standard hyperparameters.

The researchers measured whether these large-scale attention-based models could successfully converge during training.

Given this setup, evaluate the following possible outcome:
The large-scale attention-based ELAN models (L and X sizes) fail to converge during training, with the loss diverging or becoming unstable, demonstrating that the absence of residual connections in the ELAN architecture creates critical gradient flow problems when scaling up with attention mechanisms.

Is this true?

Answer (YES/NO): YES